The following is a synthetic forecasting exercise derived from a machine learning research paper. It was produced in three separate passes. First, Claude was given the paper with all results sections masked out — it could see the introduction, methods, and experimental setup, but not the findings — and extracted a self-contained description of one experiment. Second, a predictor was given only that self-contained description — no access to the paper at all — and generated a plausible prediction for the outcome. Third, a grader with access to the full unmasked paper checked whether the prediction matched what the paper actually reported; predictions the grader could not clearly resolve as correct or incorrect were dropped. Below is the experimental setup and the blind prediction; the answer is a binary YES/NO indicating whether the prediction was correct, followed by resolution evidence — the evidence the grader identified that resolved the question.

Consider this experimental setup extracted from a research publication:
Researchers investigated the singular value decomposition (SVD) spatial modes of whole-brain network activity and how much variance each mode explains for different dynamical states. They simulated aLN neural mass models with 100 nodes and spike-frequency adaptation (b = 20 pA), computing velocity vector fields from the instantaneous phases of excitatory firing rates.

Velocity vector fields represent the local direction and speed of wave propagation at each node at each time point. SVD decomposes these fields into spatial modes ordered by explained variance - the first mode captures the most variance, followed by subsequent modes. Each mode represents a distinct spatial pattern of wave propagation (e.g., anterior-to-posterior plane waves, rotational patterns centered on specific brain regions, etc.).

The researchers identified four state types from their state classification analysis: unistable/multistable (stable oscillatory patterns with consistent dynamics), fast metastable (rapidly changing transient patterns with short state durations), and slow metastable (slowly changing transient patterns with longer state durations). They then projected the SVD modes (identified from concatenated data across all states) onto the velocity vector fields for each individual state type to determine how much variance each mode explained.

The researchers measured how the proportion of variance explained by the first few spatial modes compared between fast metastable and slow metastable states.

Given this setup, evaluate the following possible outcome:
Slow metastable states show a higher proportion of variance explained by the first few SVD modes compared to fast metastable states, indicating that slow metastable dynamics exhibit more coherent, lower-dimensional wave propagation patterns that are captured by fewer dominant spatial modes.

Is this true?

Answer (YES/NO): YES